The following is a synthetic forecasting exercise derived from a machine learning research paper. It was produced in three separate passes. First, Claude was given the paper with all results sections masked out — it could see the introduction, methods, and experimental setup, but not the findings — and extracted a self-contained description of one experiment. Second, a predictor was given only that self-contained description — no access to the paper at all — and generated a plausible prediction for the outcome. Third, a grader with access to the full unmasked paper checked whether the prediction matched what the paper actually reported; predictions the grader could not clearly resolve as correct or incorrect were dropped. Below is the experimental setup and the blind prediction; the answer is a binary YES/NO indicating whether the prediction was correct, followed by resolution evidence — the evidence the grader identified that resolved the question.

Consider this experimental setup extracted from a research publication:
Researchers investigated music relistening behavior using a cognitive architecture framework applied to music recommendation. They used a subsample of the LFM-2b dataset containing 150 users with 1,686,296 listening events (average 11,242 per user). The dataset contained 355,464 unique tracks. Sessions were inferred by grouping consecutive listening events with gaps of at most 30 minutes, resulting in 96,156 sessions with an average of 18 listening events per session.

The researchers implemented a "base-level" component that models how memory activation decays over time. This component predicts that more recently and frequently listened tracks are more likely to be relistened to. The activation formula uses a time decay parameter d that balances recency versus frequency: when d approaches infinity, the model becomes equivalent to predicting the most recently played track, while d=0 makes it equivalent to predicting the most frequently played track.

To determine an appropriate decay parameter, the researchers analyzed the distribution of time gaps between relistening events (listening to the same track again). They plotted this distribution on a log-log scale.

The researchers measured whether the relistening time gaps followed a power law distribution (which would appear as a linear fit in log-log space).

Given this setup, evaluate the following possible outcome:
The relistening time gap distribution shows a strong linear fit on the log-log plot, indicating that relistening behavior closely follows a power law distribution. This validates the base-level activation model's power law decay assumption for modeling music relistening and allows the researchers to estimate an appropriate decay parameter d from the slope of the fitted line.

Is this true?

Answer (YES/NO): YES